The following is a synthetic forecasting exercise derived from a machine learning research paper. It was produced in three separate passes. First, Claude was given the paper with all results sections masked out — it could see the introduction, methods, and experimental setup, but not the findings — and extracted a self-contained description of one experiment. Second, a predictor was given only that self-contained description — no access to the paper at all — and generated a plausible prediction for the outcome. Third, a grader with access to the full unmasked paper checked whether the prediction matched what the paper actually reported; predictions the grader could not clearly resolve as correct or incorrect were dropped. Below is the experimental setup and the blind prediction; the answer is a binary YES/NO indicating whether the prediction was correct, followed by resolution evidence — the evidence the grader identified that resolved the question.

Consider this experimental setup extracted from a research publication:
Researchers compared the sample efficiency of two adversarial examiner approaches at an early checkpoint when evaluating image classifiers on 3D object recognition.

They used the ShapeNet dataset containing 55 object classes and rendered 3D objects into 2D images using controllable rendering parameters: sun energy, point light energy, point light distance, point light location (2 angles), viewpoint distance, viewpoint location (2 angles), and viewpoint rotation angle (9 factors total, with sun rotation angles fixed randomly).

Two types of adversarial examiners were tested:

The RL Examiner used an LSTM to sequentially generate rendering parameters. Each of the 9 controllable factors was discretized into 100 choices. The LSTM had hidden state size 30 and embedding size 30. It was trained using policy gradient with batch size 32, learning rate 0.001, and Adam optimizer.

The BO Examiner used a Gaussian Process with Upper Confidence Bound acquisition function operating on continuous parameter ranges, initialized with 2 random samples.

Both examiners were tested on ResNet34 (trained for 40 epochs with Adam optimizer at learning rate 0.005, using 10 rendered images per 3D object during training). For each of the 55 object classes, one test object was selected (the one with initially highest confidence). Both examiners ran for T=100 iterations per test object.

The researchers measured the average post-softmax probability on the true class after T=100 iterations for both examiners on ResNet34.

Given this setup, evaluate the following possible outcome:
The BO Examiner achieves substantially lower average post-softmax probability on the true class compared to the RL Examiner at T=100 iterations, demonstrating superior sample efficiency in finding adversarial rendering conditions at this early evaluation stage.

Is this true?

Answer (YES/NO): YES